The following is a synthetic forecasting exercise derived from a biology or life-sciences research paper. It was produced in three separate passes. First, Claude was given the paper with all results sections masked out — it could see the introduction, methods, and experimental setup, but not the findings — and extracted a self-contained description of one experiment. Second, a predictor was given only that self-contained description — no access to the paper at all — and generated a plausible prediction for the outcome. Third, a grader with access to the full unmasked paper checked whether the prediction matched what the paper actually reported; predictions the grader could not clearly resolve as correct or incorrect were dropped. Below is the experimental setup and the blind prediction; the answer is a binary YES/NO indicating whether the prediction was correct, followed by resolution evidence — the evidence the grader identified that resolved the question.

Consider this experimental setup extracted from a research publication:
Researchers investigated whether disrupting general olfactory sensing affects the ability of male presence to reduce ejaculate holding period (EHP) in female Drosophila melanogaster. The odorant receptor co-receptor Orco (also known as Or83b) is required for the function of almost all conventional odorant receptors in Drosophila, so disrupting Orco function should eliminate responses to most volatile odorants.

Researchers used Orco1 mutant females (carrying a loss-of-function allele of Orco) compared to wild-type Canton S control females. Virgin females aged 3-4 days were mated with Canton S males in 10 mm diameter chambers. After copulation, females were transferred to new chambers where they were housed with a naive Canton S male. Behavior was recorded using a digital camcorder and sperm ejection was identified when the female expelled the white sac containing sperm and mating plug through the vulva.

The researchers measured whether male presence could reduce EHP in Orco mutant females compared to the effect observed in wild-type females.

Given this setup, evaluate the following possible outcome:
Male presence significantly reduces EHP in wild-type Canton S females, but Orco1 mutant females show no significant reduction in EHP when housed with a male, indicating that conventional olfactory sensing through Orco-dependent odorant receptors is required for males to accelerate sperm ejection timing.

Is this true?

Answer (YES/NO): YES